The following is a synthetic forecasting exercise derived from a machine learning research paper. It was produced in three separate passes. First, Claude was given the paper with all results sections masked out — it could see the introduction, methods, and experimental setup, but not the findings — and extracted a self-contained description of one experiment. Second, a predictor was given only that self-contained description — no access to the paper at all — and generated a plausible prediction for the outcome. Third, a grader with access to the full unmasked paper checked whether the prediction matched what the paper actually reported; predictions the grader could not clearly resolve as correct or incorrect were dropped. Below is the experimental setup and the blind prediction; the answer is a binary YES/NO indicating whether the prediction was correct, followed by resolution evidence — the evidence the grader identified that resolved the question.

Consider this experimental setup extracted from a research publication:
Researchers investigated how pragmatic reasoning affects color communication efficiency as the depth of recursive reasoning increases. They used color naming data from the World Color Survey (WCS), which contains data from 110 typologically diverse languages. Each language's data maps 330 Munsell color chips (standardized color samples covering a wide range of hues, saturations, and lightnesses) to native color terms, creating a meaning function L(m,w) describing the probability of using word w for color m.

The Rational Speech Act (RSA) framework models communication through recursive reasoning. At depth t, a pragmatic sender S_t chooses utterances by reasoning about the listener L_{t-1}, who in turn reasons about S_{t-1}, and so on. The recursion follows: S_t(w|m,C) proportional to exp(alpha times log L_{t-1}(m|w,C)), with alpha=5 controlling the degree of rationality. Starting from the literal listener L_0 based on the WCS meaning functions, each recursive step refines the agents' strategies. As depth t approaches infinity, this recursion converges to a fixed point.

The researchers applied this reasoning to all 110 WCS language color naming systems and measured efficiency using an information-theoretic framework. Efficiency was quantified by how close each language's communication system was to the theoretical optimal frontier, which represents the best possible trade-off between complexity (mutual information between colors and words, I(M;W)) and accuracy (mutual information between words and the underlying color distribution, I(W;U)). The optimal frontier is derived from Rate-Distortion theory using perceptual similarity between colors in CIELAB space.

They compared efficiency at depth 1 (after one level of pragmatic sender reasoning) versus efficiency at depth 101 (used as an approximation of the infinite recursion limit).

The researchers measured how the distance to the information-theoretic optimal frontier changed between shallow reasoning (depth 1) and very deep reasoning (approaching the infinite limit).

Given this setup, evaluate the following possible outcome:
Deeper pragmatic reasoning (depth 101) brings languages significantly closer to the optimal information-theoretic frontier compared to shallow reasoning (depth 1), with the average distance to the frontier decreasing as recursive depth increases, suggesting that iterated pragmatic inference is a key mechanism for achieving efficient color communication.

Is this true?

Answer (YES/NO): NO